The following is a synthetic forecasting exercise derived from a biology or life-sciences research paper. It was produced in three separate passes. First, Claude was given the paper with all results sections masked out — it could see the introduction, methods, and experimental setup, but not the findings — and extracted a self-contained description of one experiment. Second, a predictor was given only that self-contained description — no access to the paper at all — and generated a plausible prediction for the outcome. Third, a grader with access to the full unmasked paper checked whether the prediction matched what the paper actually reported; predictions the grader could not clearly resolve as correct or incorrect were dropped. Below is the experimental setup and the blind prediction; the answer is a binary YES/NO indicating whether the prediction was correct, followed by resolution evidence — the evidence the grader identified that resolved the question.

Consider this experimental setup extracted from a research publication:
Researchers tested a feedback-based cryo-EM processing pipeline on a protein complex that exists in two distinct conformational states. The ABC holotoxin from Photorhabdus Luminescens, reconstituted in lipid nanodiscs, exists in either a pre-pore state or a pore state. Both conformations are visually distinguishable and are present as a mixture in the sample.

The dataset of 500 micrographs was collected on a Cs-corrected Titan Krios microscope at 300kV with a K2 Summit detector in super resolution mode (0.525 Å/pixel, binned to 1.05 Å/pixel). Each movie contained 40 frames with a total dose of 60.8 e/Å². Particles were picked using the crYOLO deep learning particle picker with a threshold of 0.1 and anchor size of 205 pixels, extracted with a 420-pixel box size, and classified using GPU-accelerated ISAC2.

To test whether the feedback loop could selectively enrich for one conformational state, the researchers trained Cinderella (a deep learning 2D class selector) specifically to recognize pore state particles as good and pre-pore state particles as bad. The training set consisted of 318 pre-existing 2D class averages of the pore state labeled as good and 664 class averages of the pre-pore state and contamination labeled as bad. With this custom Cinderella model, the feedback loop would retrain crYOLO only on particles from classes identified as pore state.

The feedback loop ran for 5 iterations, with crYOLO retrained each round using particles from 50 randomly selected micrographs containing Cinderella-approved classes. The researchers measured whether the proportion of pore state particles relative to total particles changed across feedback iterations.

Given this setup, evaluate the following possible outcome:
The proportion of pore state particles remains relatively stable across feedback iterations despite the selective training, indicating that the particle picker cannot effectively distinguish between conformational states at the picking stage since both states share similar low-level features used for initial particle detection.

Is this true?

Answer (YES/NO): NO